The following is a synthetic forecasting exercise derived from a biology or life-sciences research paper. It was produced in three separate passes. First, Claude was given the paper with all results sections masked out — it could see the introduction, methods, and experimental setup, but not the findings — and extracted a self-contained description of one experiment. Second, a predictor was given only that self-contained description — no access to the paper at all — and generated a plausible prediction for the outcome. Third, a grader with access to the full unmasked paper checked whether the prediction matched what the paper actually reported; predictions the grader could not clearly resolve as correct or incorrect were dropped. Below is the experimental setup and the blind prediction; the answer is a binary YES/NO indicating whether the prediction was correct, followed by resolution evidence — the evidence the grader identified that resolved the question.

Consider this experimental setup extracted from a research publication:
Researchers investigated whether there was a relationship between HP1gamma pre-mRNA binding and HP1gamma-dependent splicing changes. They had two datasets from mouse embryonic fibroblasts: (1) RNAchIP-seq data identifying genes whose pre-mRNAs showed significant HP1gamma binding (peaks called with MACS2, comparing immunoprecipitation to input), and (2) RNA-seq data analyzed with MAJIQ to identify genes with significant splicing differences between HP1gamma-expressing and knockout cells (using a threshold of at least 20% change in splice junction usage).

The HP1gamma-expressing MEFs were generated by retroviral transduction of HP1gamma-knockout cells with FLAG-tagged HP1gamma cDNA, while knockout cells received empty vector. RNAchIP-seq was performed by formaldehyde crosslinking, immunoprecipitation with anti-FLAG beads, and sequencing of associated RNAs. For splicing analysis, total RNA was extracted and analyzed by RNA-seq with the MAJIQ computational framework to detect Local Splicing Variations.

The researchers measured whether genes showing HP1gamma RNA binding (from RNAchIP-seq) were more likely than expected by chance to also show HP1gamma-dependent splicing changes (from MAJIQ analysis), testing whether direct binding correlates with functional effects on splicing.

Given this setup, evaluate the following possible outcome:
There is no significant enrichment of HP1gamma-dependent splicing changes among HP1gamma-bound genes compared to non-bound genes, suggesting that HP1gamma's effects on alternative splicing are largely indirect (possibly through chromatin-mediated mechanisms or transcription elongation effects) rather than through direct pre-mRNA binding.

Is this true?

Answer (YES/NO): NO